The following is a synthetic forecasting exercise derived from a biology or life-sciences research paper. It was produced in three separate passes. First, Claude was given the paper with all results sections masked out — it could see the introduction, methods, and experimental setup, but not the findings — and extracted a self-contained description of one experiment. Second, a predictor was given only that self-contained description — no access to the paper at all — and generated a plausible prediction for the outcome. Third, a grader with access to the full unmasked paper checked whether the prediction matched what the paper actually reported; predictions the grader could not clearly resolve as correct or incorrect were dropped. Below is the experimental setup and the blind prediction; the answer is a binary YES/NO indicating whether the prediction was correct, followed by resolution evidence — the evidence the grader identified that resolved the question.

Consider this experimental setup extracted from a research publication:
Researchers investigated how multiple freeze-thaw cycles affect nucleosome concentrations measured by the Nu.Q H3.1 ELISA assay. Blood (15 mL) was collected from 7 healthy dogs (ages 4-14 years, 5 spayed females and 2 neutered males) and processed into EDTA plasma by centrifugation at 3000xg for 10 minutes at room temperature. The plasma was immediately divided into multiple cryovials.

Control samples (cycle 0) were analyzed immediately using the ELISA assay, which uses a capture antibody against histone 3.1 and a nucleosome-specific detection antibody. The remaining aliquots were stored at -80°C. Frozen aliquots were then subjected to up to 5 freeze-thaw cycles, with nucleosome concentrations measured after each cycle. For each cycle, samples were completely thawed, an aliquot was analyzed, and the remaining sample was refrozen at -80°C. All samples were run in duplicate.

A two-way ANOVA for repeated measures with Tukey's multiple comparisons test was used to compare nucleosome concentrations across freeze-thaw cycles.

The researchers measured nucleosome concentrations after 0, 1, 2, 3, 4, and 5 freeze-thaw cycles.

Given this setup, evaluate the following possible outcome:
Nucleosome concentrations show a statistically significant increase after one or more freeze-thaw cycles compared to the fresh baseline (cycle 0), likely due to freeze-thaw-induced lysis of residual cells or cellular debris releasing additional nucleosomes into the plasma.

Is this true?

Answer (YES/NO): NO